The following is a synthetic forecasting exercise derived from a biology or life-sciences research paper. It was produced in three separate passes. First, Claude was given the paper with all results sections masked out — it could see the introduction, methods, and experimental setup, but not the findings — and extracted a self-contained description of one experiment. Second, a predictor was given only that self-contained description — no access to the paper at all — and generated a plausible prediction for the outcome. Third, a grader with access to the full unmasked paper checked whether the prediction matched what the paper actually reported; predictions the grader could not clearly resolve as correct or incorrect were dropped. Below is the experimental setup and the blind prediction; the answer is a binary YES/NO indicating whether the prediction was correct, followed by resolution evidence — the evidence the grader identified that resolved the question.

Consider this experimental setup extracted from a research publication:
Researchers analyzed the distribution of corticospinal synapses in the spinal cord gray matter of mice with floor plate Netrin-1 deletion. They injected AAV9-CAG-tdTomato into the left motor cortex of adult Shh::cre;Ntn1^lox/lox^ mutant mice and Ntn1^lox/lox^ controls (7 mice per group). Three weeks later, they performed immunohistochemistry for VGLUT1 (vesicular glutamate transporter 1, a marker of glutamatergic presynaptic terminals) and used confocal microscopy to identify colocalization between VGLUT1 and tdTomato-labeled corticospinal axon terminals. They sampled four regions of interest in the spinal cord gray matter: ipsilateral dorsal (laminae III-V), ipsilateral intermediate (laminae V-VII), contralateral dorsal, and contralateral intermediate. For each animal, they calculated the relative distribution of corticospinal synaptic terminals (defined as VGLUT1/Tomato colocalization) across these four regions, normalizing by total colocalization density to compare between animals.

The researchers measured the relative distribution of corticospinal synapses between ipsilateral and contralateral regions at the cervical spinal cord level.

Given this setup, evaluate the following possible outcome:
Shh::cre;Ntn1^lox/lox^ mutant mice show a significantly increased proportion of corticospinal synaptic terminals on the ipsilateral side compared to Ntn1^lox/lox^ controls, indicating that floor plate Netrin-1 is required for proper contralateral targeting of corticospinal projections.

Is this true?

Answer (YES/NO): YES